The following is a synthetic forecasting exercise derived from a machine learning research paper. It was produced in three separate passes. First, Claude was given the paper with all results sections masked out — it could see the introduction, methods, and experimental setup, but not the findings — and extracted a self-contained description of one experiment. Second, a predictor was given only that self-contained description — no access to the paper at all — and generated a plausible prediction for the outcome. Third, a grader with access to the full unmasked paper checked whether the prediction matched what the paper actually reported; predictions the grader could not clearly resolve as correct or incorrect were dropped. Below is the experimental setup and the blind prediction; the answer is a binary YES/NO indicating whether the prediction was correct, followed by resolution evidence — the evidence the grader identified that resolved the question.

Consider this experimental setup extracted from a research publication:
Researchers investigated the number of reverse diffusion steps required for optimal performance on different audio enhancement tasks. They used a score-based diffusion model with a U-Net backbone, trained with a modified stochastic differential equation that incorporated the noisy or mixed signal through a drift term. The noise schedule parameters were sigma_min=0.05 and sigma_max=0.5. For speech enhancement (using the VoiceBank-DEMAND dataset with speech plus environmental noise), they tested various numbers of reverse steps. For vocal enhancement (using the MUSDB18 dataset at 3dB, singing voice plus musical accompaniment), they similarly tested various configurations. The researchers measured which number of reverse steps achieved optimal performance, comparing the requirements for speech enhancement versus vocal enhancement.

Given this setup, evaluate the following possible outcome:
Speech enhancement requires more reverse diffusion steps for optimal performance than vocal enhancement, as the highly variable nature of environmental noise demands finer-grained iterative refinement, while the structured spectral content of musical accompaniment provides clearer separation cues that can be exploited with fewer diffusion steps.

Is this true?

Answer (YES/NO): NO